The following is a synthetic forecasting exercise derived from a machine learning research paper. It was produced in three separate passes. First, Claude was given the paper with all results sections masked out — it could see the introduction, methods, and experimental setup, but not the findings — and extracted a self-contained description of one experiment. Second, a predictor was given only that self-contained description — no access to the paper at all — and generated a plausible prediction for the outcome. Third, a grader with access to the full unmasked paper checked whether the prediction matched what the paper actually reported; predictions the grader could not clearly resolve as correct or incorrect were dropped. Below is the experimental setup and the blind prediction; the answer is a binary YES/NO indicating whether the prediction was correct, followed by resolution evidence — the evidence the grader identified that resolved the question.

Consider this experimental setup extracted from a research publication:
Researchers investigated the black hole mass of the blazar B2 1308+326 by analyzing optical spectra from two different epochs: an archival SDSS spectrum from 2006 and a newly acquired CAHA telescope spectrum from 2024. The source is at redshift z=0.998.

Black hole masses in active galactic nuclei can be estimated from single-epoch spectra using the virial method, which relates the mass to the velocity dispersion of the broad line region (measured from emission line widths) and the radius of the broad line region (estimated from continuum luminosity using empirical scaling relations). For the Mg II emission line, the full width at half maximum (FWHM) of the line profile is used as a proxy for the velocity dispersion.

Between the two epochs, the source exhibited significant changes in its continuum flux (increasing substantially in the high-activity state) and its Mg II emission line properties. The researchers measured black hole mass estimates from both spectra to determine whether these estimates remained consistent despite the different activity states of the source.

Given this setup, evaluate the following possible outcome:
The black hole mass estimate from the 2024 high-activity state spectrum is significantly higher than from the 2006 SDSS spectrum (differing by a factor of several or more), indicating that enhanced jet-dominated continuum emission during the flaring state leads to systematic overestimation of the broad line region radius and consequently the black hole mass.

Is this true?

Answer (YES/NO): NO